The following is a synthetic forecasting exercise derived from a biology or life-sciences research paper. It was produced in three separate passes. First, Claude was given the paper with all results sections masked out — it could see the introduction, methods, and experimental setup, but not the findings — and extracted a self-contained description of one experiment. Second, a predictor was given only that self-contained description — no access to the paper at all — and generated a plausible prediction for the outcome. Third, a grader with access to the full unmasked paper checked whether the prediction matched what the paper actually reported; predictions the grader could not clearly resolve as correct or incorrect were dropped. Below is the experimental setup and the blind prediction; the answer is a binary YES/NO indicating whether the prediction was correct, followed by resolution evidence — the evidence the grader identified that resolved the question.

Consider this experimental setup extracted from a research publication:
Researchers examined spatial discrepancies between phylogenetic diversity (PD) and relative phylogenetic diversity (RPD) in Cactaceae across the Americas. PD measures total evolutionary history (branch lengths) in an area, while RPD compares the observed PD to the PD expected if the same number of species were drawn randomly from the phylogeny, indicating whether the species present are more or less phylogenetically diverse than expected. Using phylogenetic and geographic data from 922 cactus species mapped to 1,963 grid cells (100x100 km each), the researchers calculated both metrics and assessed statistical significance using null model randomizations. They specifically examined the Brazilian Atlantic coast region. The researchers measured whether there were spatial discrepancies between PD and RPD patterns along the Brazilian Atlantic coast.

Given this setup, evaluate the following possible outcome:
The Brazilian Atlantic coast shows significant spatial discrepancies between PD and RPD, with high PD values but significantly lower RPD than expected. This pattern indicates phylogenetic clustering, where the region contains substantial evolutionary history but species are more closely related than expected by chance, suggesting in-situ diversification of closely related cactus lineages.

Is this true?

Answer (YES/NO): NO